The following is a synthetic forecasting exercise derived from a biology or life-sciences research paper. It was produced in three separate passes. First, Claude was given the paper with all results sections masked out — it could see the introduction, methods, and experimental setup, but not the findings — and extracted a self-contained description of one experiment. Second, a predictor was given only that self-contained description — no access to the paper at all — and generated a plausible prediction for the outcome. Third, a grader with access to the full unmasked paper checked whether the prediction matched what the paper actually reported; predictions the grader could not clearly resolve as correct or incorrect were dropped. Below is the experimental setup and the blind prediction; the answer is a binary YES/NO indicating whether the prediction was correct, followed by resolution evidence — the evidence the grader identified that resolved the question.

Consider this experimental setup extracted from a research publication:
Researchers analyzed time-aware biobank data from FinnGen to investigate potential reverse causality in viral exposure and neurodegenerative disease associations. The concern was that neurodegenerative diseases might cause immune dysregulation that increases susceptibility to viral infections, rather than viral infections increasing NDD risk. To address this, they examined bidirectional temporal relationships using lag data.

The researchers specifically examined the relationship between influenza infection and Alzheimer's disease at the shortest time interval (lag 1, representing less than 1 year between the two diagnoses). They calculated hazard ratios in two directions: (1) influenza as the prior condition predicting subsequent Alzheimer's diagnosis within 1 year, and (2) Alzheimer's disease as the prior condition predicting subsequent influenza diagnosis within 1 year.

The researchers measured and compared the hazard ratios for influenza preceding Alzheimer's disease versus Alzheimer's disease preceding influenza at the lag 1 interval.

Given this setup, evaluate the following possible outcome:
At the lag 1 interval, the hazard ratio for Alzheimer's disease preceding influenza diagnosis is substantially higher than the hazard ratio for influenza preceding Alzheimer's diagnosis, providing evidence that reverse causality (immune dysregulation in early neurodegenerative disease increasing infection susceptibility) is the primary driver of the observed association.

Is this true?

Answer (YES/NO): NO